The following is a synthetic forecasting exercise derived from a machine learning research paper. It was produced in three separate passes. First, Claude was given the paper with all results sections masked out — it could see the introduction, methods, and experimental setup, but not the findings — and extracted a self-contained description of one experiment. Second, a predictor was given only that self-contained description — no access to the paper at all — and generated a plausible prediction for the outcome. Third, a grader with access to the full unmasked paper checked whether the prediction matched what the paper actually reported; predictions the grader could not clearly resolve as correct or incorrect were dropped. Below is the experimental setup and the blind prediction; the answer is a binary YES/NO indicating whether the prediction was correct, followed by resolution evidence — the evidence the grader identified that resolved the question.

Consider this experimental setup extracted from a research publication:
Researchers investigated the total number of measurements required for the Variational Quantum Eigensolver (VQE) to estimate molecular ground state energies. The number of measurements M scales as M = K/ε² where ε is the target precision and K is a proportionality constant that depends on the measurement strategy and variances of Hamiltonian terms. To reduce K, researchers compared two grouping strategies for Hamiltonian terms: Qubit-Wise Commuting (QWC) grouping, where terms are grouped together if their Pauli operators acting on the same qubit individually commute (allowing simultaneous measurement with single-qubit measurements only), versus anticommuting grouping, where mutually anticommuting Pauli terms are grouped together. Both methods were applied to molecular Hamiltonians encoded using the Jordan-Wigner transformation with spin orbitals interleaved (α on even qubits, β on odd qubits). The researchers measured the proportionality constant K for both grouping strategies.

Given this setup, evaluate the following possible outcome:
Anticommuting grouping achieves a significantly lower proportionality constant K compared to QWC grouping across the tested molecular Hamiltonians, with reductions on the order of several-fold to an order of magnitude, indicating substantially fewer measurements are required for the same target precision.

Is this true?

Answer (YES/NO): NO